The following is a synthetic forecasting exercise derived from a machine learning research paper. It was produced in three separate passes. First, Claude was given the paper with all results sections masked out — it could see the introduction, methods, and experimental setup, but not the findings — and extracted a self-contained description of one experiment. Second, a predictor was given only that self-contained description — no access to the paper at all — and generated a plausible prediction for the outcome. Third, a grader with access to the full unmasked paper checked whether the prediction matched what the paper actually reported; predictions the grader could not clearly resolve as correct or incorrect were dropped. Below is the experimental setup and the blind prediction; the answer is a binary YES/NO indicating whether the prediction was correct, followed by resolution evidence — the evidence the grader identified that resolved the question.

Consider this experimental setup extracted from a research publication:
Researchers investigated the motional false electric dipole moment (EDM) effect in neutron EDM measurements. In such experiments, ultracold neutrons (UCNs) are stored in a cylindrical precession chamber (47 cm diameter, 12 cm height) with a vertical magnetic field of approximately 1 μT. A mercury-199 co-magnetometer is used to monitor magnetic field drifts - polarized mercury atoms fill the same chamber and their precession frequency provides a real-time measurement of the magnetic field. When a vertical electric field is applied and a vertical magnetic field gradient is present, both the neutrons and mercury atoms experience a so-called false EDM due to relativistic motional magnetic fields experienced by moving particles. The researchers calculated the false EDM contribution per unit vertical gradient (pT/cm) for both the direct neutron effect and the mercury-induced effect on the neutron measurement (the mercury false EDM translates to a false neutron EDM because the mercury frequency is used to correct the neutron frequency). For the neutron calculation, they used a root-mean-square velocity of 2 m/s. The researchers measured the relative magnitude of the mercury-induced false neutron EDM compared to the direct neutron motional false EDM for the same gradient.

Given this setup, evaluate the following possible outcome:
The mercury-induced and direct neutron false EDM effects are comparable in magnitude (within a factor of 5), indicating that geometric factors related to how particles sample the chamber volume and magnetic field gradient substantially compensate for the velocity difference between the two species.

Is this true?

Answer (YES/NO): NO